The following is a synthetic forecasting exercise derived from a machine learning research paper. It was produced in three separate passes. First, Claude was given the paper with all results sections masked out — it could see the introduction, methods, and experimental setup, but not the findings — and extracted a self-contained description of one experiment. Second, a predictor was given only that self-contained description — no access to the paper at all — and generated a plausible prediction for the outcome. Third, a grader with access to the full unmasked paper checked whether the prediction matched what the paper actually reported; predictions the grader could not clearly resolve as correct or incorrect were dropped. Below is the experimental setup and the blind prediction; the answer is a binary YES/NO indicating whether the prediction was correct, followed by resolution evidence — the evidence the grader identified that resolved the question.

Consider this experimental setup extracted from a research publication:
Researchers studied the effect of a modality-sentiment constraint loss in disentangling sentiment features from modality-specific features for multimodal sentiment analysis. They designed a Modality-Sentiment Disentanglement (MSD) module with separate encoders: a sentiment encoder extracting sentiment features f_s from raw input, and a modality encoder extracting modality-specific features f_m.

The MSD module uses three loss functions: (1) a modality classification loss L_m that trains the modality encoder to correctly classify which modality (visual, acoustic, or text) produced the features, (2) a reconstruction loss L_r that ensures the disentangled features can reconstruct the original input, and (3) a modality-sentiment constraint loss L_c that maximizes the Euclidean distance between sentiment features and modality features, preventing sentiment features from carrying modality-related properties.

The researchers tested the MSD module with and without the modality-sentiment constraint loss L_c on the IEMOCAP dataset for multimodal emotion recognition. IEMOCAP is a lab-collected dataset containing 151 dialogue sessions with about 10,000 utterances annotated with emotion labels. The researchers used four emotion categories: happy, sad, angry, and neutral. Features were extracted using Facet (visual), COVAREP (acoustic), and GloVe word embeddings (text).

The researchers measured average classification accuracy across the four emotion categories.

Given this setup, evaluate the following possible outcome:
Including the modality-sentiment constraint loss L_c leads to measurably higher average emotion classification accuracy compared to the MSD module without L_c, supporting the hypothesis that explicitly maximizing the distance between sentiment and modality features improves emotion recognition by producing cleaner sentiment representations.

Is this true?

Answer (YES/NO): YES